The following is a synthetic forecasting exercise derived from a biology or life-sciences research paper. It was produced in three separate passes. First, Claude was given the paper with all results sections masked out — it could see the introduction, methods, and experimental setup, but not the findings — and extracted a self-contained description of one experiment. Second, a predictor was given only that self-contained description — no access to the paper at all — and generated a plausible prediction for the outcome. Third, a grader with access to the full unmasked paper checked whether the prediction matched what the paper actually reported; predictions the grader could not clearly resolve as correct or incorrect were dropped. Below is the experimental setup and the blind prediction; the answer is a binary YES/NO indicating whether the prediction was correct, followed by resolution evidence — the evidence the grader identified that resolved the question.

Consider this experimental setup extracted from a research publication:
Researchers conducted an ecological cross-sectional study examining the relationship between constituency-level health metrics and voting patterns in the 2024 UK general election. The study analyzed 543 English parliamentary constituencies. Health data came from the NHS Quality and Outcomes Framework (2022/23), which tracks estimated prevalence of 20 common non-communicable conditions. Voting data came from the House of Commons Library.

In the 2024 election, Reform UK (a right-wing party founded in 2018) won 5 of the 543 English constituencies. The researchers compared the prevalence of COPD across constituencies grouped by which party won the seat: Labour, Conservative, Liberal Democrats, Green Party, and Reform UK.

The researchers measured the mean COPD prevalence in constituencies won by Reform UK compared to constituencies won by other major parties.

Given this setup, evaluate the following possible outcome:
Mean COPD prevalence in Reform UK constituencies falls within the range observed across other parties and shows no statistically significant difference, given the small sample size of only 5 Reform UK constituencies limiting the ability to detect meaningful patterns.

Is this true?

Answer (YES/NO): NO